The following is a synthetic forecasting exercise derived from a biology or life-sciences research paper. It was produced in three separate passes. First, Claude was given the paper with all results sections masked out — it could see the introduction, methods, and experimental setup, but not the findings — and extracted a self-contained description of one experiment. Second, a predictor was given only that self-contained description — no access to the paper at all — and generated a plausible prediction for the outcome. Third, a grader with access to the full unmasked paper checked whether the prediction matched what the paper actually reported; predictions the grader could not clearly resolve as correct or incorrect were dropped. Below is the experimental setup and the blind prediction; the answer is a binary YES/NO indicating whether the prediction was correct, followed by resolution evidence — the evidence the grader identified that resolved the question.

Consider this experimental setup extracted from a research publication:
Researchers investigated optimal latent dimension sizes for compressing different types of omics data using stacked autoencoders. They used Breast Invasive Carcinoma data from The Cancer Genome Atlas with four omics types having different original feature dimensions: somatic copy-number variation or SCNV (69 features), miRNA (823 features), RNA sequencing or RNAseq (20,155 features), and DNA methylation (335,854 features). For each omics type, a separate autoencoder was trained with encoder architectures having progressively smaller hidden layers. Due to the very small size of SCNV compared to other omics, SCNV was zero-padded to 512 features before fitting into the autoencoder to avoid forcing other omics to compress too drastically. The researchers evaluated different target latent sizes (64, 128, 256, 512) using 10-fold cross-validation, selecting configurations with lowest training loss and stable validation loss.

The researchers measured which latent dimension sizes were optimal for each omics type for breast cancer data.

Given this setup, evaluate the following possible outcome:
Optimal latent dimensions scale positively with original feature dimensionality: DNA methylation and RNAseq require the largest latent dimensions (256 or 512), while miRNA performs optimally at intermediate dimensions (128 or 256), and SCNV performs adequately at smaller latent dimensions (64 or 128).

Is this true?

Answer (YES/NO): NO